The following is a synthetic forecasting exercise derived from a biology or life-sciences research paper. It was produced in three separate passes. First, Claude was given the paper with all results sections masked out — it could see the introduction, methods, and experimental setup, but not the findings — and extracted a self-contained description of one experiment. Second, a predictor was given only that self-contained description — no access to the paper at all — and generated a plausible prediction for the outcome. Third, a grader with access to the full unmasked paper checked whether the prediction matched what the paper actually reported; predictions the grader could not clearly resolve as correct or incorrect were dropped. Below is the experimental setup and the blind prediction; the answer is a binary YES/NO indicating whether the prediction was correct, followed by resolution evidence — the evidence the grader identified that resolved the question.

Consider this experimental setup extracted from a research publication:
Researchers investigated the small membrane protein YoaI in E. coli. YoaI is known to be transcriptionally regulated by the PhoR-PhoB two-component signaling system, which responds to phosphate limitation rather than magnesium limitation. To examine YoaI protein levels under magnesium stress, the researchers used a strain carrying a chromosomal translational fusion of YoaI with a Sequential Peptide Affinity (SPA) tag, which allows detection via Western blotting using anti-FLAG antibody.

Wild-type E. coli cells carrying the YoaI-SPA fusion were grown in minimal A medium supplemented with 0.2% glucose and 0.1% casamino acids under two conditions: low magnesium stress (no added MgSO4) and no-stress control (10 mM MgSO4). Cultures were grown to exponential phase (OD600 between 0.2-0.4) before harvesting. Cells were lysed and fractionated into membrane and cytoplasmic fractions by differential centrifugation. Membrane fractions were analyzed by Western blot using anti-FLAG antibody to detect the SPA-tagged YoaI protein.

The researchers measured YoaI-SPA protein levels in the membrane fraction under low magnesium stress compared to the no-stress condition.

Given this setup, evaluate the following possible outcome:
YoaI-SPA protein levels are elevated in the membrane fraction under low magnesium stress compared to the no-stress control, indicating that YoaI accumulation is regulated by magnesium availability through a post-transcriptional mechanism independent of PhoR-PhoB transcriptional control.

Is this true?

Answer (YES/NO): YES